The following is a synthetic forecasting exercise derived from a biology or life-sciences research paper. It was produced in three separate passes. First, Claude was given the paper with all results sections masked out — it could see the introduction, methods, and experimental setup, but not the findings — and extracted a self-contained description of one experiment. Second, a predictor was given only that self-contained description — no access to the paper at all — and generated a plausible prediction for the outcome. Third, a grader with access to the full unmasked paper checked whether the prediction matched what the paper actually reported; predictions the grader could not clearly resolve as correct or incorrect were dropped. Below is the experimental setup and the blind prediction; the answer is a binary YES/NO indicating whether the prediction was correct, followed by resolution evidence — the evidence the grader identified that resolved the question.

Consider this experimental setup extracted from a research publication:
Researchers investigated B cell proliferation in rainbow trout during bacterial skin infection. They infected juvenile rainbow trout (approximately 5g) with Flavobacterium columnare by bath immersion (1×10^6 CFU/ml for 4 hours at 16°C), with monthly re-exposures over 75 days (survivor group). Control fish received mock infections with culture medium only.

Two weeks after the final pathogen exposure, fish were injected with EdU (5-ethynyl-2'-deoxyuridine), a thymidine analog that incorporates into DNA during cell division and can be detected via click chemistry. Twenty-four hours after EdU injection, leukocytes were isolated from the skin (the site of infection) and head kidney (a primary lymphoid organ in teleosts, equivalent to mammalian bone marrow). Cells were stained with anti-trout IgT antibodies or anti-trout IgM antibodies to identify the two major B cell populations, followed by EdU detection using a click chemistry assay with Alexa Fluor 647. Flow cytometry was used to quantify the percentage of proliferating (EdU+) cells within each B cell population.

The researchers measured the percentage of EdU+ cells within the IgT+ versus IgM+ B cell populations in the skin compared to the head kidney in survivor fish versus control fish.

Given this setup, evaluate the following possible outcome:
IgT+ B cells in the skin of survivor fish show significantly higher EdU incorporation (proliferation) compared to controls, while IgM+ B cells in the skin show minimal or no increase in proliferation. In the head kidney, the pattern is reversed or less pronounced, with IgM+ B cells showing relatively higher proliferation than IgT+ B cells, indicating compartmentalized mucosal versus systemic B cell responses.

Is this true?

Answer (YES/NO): YES